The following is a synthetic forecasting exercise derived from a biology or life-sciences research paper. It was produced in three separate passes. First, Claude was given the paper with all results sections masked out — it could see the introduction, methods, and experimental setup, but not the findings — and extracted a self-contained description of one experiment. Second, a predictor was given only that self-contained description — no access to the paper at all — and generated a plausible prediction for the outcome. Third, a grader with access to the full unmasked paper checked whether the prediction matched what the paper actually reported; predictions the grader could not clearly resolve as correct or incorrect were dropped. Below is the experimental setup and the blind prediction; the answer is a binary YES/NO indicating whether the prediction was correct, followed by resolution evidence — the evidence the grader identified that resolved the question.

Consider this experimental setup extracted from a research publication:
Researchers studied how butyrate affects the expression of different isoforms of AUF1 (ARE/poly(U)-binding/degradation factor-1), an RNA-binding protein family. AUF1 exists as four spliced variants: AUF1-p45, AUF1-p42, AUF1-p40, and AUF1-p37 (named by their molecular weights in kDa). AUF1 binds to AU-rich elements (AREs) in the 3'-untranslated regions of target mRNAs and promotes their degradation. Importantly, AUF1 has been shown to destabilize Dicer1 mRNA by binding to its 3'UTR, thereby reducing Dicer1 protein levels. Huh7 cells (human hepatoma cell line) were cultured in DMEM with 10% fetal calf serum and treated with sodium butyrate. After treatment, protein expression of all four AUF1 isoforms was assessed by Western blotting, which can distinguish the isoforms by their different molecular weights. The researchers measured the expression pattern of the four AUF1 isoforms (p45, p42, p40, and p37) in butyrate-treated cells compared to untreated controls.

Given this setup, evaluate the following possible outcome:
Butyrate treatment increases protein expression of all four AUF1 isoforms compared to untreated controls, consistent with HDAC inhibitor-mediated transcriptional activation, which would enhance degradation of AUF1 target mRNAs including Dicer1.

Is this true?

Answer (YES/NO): NO